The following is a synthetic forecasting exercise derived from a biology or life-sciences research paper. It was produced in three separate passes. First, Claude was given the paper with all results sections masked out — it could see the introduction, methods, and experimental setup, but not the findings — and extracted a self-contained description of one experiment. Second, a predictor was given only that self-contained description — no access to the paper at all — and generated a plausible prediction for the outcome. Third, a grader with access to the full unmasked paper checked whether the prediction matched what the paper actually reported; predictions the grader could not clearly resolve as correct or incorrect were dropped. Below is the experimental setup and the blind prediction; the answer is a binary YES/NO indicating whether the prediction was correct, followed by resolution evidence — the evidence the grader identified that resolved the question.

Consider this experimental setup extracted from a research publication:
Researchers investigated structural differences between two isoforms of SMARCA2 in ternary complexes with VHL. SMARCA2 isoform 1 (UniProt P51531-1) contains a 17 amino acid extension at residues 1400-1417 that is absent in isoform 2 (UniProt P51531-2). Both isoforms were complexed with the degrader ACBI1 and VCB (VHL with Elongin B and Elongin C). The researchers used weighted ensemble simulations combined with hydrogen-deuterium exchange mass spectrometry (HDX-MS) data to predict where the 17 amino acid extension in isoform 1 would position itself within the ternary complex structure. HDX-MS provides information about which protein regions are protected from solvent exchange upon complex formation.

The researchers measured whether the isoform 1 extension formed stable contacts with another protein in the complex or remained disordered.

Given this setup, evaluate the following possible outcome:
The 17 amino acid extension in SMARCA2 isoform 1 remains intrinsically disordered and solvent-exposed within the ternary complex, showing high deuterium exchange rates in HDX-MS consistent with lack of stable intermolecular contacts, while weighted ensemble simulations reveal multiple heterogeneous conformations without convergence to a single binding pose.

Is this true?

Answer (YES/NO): NO